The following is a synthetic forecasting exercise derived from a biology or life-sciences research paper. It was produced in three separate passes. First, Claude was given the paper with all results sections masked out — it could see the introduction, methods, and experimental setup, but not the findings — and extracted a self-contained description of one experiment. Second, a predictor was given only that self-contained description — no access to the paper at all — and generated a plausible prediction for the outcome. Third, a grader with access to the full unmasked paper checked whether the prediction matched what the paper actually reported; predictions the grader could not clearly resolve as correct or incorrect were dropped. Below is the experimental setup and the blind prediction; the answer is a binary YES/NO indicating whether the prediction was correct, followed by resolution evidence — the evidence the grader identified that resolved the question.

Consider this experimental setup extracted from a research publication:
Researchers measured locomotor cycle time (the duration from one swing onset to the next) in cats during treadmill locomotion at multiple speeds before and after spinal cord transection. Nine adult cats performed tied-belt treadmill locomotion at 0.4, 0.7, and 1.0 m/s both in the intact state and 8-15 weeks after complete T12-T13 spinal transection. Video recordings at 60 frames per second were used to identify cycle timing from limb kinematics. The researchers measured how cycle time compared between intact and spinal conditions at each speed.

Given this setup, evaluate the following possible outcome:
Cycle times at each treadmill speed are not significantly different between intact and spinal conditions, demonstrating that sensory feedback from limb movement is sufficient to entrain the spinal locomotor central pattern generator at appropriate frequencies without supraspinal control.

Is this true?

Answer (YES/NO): NO